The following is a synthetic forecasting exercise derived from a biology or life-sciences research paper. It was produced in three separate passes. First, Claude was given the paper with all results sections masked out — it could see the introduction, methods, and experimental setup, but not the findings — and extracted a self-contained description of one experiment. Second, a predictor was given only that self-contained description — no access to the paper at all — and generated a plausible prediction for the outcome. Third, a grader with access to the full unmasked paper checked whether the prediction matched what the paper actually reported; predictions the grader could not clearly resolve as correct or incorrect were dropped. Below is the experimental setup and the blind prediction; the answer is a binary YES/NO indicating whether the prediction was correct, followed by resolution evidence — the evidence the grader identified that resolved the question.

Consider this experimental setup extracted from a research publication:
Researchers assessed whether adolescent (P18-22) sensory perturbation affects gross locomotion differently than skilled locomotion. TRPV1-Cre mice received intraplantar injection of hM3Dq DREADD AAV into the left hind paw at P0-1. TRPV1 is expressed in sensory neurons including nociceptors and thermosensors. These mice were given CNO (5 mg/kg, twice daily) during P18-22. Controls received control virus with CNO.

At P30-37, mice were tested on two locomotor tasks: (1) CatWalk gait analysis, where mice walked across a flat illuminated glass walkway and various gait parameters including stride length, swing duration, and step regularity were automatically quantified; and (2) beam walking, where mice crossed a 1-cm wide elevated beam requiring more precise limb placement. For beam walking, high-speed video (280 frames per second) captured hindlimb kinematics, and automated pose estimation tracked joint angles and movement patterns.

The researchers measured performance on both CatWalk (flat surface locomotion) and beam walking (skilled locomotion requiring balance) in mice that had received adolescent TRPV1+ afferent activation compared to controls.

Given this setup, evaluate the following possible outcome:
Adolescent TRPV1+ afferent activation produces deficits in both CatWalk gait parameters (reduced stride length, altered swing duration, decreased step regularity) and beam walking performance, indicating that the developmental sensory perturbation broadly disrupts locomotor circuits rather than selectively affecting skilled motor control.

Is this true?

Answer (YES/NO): NO